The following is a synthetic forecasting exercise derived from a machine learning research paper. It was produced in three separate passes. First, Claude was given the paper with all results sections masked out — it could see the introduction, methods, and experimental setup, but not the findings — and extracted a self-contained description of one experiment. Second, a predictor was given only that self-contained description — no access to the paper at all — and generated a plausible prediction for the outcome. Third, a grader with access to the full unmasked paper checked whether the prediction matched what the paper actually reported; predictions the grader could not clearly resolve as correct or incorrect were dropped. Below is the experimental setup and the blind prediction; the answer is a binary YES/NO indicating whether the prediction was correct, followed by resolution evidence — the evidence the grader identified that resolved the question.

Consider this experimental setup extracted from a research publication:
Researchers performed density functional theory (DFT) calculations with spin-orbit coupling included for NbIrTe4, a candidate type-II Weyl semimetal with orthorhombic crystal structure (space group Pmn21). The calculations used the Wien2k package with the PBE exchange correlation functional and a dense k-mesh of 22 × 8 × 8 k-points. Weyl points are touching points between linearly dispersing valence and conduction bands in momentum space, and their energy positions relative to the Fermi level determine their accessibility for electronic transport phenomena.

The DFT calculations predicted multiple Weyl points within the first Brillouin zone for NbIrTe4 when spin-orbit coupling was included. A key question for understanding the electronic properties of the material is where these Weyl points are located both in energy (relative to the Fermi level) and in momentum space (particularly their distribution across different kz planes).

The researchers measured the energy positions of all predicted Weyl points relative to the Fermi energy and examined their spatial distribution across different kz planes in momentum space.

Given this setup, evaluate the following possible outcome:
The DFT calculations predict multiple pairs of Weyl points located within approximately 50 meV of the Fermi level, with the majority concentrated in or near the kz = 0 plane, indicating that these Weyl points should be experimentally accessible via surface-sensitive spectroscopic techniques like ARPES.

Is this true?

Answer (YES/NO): NO